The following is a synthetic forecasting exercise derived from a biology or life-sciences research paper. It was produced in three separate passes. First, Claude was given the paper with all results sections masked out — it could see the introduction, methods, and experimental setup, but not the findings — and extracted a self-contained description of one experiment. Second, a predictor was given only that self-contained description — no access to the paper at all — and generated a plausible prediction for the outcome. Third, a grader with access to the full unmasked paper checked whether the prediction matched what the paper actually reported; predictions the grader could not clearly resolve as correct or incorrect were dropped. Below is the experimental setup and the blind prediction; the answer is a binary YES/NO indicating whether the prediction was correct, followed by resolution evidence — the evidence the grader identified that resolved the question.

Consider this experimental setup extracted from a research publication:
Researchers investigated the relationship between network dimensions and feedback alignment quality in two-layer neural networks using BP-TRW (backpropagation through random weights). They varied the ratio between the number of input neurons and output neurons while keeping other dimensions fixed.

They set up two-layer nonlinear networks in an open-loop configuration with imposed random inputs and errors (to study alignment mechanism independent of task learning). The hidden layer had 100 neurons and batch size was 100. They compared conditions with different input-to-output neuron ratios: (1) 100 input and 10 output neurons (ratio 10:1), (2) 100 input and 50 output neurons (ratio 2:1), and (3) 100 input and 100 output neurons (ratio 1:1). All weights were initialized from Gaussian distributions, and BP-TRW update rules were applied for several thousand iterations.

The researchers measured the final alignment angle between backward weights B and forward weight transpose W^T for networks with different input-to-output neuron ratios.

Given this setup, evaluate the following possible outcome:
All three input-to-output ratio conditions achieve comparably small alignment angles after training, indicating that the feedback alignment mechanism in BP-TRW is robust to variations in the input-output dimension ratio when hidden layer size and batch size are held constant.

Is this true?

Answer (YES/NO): NO